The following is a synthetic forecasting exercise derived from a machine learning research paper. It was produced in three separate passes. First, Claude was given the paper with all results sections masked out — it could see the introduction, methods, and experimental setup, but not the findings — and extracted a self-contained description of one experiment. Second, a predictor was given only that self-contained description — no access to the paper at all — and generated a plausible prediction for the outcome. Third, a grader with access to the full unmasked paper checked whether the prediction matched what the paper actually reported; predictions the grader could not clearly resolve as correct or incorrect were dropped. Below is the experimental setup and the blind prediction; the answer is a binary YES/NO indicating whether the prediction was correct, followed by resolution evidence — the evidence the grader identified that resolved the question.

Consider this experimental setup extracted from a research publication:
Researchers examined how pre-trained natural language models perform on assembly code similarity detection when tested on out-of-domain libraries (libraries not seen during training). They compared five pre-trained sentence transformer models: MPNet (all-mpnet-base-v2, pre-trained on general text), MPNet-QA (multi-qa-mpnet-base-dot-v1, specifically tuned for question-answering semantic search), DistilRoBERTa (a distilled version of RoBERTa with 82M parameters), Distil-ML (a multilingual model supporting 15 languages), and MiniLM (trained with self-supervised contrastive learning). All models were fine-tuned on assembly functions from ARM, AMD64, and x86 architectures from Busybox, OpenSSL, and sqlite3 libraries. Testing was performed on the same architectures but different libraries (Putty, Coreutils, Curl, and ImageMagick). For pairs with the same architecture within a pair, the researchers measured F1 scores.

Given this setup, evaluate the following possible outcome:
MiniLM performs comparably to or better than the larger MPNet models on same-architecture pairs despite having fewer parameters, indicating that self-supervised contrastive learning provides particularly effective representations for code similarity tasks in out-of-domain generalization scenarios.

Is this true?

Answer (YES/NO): NO